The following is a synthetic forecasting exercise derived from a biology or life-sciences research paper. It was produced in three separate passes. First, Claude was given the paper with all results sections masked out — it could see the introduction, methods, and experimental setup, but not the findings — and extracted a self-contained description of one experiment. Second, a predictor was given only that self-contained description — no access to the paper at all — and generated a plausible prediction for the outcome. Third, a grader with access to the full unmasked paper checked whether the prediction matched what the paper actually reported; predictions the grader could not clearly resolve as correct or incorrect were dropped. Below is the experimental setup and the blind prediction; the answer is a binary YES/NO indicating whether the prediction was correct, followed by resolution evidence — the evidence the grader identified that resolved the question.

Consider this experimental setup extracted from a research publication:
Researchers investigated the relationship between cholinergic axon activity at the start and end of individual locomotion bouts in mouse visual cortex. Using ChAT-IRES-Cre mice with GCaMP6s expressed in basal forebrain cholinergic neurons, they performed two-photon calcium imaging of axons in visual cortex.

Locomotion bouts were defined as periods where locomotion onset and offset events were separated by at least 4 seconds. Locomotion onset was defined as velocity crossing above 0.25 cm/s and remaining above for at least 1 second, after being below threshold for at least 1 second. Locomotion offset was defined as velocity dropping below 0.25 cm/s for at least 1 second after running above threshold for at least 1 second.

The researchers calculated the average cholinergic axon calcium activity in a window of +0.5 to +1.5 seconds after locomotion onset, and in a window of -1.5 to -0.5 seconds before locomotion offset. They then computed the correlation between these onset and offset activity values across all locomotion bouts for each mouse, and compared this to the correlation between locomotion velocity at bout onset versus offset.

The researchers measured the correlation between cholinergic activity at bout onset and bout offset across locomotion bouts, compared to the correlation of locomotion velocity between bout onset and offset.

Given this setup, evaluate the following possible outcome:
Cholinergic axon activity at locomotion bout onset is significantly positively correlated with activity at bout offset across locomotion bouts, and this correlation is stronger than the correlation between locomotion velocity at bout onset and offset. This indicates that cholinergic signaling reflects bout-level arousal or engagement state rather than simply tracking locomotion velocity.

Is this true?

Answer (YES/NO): YES